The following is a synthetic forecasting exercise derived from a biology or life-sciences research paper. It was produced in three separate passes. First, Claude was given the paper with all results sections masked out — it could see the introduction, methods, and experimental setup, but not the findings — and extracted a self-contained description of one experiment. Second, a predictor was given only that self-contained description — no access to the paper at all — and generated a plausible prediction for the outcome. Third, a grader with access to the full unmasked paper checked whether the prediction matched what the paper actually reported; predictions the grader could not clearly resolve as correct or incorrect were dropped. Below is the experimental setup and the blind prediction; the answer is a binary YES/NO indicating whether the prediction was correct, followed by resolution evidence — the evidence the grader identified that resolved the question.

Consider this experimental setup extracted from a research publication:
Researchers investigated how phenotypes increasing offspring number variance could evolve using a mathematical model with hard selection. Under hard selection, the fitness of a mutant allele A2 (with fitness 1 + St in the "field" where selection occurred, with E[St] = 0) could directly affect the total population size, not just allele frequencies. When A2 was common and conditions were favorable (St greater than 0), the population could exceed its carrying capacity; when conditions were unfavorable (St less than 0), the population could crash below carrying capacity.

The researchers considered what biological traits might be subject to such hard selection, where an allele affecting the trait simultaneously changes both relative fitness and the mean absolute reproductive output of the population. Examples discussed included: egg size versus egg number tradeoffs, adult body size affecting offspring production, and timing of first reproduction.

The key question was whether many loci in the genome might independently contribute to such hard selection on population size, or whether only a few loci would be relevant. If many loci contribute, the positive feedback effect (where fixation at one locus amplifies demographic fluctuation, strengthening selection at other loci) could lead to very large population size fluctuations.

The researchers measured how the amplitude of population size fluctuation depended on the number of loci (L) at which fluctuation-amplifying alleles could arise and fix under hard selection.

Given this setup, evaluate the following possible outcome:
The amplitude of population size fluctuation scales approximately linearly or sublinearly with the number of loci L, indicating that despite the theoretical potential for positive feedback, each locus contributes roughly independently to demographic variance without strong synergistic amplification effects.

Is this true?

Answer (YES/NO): NO